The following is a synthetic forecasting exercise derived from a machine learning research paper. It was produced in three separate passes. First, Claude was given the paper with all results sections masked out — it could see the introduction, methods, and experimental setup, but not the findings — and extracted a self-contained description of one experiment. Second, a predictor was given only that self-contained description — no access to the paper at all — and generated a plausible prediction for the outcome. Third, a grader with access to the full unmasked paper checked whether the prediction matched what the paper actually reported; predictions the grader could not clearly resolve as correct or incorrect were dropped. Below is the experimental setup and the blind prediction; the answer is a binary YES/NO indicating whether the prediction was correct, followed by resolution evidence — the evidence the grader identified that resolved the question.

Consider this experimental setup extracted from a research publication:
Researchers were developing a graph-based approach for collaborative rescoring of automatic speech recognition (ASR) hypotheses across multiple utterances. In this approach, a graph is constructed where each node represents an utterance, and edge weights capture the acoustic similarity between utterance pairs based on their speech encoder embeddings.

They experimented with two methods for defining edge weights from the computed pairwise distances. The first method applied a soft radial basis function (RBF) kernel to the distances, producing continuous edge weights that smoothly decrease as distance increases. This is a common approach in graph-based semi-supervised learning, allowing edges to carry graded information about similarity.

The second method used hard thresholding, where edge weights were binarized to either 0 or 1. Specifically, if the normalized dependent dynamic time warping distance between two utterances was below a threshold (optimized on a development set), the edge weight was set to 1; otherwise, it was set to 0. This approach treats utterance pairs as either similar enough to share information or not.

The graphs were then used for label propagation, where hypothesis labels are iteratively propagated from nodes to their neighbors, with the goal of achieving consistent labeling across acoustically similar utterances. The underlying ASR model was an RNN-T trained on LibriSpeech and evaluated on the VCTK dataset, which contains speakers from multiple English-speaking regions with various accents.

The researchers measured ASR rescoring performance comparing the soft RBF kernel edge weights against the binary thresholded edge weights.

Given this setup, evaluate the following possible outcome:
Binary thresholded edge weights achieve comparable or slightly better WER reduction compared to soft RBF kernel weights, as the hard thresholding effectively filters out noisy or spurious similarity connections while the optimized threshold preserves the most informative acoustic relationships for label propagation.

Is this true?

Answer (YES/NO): YES